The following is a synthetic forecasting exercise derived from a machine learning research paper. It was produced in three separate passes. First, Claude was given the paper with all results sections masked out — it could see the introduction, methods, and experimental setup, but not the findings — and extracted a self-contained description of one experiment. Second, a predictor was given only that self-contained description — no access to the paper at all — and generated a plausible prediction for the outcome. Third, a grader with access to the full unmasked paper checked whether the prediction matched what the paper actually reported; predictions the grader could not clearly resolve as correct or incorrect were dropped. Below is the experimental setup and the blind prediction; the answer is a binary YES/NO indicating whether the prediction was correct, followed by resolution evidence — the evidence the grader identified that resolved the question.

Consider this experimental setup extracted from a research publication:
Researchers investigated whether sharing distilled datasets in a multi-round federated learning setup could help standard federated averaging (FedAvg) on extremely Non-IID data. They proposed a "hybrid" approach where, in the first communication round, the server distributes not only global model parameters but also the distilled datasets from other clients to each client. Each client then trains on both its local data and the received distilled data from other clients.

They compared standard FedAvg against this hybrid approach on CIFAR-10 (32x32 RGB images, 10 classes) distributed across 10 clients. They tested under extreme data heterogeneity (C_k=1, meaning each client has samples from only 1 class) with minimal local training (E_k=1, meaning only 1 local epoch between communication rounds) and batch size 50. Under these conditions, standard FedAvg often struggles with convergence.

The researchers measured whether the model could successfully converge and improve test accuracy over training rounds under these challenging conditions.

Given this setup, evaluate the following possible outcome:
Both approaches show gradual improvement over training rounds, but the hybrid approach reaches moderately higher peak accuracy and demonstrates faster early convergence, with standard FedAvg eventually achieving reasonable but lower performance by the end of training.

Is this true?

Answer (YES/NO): NO